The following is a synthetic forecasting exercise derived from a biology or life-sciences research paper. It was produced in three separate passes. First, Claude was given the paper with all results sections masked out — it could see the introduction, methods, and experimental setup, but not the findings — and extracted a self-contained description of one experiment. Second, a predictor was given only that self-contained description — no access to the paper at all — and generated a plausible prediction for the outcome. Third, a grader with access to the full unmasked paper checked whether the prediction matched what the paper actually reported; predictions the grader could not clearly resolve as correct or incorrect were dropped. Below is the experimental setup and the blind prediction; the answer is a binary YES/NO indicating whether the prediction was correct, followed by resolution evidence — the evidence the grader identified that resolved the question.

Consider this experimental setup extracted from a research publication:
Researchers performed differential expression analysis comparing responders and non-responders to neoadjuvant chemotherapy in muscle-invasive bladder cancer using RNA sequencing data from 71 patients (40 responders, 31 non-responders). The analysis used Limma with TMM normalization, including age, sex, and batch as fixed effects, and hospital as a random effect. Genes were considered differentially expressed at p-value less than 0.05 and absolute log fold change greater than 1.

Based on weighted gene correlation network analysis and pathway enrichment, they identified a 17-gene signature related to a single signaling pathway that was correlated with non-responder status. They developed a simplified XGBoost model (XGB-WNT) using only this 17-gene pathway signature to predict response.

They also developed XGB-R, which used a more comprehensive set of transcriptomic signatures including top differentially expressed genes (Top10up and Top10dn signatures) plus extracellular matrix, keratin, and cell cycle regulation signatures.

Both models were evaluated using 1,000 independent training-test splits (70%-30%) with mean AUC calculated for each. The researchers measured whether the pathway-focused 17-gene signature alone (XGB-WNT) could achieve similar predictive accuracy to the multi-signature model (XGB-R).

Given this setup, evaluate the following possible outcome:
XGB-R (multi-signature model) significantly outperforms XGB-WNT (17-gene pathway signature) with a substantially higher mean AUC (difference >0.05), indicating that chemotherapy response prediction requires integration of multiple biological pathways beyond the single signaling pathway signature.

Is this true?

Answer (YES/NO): YES